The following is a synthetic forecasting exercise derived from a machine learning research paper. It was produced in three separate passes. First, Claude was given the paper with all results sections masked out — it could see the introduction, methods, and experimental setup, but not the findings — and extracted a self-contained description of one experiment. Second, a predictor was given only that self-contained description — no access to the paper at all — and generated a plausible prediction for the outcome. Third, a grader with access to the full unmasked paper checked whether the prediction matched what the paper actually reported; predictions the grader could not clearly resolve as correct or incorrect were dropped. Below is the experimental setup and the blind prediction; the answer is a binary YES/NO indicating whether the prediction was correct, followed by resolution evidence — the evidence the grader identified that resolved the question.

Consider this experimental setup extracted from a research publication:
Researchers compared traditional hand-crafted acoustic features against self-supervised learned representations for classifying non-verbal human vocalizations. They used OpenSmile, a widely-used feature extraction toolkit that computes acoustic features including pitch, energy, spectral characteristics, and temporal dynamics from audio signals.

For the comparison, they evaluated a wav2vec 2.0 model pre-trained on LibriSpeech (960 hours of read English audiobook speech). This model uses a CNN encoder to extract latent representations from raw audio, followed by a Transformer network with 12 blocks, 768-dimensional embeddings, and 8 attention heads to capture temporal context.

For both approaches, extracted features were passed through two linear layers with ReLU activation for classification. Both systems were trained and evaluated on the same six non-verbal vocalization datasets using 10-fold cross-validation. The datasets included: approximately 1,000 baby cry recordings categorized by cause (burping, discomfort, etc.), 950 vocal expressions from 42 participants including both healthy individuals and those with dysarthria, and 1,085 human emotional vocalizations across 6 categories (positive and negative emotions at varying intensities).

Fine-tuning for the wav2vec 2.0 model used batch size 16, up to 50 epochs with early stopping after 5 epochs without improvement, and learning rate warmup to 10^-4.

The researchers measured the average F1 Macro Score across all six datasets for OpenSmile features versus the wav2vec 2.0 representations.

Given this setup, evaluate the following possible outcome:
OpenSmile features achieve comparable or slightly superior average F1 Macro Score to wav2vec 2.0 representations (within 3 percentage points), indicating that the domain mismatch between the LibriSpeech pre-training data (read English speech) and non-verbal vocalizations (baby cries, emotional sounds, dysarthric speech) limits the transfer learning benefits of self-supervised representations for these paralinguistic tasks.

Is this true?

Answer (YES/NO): NO